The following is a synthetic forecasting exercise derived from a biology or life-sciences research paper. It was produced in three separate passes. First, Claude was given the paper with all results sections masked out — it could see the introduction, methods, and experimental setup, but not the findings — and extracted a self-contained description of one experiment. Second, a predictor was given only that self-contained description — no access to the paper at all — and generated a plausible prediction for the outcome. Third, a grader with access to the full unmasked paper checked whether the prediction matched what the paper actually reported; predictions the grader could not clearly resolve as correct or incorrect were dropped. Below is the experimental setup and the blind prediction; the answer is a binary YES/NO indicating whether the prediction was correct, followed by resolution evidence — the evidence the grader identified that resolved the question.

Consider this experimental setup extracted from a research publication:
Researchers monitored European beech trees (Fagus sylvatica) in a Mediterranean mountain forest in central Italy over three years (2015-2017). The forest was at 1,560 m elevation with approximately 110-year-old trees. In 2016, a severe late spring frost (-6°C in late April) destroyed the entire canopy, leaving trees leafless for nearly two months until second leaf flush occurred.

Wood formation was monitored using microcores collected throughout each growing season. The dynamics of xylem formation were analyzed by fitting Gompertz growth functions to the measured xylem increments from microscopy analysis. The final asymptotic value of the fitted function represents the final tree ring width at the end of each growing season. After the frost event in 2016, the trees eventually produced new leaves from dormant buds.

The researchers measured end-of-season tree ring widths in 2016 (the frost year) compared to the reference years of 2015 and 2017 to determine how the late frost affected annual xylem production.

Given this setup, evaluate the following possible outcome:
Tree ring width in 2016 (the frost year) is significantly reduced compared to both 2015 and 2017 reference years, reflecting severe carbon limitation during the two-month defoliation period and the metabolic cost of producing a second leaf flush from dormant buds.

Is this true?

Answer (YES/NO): YES